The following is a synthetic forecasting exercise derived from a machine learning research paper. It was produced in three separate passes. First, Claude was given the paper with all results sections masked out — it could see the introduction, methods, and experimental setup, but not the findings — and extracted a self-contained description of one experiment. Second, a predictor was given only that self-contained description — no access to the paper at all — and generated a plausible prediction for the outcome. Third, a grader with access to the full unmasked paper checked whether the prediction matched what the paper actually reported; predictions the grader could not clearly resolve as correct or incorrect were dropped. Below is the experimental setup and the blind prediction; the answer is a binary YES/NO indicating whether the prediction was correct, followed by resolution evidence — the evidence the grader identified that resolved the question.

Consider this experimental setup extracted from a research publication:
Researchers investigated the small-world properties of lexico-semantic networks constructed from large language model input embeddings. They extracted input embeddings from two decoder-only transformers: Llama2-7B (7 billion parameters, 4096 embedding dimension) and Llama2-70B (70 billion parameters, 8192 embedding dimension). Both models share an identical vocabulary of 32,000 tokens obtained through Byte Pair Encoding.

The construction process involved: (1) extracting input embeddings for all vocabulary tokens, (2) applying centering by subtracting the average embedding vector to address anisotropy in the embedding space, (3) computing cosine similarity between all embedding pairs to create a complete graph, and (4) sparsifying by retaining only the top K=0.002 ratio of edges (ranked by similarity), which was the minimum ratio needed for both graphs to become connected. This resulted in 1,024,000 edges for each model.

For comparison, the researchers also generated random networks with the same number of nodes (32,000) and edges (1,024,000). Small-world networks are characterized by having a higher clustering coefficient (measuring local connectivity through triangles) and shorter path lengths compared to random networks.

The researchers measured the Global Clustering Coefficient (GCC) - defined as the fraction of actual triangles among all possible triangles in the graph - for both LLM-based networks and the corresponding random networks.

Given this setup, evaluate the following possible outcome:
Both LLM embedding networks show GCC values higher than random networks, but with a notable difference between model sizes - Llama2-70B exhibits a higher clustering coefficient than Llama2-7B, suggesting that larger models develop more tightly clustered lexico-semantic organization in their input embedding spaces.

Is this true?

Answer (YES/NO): NO